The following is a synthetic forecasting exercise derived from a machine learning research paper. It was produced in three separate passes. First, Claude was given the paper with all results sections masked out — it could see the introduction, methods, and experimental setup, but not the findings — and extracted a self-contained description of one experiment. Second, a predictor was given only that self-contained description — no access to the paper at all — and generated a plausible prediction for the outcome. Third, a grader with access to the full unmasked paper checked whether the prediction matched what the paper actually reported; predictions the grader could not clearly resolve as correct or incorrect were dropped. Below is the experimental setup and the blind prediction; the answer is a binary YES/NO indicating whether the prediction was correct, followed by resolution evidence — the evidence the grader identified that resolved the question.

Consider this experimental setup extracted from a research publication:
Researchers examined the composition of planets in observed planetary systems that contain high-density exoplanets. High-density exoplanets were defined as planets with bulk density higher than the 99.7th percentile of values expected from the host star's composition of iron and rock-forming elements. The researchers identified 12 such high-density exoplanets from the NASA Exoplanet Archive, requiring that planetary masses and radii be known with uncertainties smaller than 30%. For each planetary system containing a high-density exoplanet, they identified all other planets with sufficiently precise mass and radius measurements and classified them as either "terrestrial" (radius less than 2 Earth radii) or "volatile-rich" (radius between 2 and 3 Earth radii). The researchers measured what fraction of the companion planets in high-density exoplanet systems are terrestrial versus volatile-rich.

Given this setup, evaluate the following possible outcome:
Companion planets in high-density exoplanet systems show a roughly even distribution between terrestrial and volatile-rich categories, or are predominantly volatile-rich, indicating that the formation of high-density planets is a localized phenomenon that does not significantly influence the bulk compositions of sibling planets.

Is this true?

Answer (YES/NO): NO